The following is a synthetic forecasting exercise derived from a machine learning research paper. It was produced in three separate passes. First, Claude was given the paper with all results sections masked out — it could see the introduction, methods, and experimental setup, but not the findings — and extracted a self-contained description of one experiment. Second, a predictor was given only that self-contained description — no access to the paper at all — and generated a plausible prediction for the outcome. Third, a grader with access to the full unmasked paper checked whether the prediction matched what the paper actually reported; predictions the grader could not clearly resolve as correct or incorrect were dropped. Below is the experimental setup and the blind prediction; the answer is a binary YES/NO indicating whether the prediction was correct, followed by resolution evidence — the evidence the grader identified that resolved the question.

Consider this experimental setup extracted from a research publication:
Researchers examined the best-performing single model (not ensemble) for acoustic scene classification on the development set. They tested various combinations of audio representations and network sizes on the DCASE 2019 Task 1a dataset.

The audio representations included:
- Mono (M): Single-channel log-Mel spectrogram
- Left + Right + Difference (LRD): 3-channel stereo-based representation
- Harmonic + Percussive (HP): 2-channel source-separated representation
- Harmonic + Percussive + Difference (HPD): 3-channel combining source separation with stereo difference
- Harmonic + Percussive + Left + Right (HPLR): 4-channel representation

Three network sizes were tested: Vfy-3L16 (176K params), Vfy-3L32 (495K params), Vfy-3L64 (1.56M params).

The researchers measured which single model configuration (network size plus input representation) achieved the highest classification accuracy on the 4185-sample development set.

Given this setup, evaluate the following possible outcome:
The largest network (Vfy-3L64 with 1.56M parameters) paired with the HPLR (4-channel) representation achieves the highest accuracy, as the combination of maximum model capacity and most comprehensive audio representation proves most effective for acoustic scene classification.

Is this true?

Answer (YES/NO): NO